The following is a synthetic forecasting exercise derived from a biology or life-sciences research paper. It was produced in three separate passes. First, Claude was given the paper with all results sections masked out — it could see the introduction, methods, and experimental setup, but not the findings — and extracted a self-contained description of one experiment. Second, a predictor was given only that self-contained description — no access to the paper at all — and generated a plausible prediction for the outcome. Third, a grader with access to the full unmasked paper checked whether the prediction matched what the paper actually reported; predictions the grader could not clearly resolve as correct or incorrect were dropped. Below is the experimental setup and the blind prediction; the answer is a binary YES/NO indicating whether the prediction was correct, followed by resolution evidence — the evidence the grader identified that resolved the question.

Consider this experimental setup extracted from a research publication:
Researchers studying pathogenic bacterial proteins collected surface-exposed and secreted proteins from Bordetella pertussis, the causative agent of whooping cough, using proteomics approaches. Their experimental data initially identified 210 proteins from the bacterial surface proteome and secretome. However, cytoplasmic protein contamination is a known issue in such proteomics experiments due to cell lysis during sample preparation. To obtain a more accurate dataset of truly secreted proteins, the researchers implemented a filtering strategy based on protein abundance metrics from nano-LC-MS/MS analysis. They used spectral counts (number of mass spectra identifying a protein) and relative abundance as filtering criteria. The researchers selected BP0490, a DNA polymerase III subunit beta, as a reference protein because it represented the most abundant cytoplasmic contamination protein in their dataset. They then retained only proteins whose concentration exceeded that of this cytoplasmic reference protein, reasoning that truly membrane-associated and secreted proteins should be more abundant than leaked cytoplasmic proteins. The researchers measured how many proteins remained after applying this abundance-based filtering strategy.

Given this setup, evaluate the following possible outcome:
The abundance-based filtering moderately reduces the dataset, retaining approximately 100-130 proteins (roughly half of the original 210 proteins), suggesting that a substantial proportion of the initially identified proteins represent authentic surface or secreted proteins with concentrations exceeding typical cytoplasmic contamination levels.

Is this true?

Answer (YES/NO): NO